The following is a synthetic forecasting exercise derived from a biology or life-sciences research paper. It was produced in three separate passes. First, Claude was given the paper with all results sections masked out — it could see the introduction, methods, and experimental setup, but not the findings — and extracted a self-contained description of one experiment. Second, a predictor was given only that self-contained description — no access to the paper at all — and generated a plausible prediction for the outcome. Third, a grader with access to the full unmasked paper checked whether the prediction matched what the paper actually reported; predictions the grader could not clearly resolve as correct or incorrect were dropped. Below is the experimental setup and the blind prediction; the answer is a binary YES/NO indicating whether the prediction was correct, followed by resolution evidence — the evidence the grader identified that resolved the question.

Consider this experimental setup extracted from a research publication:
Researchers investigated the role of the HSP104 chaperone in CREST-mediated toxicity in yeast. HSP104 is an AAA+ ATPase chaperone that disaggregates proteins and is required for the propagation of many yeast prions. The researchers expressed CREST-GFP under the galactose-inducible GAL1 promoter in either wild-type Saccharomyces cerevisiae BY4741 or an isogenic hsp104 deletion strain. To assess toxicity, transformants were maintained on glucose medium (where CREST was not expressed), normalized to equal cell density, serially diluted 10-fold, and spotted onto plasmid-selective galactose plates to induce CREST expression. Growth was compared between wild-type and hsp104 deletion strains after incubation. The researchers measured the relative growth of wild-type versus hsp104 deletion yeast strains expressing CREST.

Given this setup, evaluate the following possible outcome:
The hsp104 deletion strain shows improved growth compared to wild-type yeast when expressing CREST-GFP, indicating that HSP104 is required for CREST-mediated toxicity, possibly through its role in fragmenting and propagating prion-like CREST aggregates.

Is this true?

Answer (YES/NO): YES